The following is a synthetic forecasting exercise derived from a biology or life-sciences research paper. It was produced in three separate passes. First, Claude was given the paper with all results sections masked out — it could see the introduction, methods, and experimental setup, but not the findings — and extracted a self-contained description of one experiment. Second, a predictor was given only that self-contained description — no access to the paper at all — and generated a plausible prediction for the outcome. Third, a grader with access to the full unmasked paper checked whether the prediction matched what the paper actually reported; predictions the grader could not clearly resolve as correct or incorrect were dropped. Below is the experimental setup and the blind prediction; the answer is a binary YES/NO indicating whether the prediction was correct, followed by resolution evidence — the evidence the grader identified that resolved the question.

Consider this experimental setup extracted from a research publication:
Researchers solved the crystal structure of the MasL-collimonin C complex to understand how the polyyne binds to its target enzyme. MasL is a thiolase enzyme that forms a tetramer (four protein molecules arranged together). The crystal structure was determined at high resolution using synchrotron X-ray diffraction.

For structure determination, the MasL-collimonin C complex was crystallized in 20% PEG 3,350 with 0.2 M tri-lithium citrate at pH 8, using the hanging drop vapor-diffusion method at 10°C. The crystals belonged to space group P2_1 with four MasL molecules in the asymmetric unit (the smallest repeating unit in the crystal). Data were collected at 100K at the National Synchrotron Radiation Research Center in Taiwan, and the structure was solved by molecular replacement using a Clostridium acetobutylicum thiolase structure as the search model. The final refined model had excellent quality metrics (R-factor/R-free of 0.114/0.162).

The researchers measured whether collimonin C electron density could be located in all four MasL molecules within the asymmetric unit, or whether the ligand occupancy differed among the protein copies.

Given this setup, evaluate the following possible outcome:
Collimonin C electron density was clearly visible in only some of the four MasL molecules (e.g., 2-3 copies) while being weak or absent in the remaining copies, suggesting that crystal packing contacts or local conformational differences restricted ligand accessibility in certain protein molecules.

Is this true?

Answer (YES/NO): NO